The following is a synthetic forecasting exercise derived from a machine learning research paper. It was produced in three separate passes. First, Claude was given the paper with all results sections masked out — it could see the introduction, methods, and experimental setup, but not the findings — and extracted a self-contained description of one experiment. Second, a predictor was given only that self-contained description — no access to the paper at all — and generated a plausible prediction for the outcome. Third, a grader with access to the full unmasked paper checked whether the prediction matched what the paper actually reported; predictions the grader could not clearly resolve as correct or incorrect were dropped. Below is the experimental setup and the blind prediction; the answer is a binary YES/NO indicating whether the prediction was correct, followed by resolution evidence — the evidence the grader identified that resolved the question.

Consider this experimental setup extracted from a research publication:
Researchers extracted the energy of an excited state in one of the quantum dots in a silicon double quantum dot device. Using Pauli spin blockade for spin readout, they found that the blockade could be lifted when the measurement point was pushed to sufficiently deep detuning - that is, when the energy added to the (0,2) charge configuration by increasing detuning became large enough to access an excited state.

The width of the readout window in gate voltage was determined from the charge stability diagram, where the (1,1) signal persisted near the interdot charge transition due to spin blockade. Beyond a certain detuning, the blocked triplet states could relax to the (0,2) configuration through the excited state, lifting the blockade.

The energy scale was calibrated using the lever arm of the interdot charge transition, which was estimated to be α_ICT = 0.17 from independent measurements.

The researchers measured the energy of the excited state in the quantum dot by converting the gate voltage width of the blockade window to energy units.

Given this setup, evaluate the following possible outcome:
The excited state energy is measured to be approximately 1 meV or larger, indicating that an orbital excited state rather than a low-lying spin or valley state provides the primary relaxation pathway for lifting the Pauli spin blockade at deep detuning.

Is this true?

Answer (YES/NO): NO